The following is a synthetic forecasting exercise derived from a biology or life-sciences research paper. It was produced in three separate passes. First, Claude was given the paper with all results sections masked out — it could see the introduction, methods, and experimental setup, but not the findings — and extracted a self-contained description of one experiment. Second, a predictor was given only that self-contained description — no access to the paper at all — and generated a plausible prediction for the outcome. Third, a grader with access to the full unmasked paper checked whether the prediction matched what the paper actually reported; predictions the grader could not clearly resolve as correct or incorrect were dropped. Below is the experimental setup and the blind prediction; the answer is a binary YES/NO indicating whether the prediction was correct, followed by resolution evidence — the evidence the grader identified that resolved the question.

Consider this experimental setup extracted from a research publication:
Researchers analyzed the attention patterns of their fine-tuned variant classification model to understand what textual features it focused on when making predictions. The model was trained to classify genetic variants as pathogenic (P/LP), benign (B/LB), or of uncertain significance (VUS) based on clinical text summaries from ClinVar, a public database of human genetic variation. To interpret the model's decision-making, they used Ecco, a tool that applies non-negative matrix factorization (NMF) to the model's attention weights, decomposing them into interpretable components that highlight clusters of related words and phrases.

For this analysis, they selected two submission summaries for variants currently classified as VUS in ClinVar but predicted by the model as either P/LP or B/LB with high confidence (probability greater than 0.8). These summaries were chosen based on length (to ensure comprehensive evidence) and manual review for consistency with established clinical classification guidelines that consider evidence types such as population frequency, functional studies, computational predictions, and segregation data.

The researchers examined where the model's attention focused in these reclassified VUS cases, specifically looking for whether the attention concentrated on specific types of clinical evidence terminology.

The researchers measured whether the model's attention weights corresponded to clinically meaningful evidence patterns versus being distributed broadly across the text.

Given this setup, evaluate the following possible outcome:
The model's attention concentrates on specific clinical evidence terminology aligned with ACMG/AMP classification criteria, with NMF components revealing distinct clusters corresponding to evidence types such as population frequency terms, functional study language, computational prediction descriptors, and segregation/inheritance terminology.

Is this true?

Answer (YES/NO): YES